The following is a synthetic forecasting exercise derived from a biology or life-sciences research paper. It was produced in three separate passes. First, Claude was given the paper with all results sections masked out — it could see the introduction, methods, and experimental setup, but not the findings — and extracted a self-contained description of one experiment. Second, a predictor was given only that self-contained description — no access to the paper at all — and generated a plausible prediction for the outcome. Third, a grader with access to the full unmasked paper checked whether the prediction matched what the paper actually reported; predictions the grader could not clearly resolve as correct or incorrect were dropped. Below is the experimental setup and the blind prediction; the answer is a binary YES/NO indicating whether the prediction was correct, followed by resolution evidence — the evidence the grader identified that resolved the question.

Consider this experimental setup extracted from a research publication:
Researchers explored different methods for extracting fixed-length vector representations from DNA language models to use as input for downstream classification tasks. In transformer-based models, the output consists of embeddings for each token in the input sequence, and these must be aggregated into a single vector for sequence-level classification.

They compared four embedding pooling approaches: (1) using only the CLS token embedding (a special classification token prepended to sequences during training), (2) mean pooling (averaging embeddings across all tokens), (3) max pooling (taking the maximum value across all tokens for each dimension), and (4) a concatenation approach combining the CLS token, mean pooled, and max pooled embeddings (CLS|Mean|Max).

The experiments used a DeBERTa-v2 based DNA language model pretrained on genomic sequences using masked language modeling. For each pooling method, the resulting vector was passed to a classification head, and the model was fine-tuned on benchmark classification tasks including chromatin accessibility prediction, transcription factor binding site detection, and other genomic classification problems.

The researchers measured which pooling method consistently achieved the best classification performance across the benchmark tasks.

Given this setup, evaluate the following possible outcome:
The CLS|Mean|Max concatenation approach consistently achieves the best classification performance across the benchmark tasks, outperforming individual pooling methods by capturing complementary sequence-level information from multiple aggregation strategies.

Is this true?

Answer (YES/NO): NO